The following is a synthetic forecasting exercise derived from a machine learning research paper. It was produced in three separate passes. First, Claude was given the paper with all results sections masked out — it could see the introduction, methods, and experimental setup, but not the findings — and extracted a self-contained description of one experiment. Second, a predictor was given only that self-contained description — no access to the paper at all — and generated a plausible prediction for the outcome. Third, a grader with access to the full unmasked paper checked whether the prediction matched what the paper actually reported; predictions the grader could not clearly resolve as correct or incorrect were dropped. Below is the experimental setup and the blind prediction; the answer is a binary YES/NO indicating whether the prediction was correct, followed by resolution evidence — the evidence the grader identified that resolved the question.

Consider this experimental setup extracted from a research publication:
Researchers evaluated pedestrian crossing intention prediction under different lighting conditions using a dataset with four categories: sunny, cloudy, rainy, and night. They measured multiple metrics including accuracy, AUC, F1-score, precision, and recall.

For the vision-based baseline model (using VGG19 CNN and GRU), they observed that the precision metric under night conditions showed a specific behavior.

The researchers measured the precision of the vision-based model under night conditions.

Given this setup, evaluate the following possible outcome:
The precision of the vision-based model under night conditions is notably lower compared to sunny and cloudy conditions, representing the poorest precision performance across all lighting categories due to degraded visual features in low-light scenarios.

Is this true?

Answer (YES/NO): NO